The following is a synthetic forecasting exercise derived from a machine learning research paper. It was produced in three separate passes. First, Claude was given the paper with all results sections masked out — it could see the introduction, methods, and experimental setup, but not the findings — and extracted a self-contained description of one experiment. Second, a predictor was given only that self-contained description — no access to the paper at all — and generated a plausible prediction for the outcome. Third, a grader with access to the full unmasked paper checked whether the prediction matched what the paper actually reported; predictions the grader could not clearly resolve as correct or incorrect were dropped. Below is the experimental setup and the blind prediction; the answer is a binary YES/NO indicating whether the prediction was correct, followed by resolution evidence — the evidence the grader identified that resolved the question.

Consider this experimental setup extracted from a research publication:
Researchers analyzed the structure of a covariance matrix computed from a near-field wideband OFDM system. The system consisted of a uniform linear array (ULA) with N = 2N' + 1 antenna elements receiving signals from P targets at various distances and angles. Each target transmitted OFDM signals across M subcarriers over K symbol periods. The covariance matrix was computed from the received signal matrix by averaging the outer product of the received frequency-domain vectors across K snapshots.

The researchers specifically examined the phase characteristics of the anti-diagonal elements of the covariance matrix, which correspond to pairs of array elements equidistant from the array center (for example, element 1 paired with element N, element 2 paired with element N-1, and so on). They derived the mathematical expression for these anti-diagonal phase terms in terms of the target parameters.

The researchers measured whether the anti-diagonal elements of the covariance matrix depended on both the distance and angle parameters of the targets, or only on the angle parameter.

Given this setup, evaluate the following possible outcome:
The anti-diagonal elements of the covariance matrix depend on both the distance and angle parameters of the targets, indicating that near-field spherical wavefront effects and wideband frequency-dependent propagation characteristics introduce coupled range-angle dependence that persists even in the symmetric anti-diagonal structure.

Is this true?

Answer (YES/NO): NO